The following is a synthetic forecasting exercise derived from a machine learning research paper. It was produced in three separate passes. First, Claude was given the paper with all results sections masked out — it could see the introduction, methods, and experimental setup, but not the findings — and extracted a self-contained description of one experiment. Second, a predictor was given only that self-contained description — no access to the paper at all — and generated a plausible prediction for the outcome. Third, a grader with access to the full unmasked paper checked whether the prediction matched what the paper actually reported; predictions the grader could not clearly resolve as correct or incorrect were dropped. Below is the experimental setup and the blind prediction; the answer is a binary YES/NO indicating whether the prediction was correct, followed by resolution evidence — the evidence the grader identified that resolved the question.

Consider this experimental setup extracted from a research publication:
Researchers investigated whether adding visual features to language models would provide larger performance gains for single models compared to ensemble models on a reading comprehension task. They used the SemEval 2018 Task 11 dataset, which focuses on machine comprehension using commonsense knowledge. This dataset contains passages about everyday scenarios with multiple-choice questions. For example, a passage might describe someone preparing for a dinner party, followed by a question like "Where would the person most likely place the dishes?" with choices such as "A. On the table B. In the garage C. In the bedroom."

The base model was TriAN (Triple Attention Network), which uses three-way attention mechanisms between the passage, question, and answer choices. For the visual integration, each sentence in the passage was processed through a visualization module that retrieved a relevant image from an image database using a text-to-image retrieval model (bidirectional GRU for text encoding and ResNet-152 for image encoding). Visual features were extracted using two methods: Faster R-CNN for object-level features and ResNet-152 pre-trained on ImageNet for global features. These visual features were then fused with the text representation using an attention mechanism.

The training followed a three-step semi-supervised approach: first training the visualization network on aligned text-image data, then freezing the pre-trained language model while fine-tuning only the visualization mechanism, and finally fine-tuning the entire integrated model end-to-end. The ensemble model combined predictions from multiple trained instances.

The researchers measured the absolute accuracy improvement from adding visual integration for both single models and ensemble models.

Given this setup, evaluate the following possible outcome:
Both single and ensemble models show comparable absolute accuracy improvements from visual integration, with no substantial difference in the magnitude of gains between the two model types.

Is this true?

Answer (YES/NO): NO